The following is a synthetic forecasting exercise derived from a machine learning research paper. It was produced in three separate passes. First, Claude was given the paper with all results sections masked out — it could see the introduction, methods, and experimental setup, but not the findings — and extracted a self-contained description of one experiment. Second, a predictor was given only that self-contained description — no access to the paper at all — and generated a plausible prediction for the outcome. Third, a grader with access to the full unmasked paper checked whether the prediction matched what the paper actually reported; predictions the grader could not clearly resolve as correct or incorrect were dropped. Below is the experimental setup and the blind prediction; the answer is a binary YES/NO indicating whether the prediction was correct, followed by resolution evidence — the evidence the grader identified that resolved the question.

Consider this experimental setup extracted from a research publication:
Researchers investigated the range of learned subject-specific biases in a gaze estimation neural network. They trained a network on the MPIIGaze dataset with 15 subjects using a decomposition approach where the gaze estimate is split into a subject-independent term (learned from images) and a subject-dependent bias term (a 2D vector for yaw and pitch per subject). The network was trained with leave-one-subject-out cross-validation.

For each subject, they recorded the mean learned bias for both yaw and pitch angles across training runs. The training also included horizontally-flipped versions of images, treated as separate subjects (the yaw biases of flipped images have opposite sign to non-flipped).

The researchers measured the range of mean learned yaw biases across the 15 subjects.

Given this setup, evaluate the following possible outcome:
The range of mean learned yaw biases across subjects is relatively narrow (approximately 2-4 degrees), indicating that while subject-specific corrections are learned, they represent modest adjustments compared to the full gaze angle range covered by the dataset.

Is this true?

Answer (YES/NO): NO